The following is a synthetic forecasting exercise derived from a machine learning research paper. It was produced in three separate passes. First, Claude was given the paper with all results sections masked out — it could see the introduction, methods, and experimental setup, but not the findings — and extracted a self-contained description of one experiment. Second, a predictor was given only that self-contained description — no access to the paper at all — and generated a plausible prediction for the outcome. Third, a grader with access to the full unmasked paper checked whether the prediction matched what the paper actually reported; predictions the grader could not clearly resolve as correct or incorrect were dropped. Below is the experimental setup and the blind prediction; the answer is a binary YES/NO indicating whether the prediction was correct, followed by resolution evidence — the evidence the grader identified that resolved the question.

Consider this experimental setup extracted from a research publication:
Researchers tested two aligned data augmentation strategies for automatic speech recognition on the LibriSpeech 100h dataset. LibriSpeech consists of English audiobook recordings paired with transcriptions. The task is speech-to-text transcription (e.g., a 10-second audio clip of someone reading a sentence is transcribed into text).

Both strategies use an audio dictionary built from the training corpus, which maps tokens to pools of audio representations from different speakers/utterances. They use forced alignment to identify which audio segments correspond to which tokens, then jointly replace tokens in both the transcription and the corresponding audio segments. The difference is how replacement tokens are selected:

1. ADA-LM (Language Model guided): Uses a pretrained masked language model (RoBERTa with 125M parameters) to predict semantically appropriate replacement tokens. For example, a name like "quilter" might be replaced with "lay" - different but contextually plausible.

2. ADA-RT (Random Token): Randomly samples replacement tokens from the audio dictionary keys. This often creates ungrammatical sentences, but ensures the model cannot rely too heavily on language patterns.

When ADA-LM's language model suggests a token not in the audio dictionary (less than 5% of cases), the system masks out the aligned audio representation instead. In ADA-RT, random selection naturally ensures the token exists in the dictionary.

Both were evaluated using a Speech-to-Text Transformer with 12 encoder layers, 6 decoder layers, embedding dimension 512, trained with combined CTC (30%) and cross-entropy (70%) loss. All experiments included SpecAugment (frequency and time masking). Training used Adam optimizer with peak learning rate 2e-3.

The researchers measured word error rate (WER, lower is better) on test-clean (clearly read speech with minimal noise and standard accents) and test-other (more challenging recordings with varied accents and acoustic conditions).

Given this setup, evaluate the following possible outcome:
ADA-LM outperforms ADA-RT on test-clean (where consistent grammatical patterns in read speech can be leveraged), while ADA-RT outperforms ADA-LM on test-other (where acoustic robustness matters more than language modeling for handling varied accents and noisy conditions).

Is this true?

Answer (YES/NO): NO